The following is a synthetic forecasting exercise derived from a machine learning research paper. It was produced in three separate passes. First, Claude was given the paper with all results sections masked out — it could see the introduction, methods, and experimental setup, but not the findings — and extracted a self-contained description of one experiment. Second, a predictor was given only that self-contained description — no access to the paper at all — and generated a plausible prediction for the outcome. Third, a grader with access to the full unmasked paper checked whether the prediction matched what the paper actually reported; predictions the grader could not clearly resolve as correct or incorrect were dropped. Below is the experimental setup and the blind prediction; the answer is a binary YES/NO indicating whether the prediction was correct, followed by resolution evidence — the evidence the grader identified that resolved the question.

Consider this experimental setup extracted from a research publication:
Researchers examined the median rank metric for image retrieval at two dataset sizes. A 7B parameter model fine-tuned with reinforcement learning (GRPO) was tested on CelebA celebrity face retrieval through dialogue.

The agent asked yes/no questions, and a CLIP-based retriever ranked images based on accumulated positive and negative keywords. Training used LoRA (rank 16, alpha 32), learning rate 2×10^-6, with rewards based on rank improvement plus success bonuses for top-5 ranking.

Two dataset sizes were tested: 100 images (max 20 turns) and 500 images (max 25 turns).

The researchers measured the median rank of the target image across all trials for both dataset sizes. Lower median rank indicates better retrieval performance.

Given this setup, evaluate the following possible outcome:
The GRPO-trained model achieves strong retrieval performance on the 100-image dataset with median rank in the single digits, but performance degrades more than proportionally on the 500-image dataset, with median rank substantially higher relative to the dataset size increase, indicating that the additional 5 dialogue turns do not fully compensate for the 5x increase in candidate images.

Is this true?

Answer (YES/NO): NO